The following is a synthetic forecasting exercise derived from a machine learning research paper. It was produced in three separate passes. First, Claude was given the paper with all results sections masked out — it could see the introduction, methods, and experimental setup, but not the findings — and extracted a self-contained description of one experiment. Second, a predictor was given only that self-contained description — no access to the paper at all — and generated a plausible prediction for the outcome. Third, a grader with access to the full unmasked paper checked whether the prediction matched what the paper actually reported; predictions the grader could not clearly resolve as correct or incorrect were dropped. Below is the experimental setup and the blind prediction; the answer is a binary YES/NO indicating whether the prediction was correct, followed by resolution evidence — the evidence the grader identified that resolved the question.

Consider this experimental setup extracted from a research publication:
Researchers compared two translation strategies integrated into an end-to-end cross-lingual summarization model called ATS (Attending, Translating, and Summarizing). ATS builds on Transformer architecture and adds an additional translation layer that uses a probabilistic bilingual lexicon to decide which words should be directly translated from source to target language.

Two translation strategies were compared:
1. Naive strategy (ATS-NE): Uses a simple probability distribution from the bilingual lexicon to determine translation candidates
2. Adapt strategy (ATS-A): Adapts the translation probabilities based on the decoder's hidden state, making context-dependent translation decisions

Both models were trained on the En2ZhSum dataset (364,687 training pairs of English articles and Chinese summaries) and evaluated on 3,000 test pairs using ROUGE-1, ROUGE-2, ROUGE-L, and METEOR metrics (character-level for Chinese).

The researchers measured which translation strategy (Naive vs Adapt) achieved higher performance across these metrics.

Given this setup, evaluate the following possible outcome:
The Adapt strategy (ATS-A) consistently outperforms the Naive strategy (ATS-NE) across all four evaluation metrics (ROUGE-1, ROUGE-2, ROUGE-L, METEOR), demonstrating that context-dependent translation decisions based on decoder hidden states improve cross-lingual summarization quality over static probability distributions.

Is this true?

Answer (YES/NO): YES